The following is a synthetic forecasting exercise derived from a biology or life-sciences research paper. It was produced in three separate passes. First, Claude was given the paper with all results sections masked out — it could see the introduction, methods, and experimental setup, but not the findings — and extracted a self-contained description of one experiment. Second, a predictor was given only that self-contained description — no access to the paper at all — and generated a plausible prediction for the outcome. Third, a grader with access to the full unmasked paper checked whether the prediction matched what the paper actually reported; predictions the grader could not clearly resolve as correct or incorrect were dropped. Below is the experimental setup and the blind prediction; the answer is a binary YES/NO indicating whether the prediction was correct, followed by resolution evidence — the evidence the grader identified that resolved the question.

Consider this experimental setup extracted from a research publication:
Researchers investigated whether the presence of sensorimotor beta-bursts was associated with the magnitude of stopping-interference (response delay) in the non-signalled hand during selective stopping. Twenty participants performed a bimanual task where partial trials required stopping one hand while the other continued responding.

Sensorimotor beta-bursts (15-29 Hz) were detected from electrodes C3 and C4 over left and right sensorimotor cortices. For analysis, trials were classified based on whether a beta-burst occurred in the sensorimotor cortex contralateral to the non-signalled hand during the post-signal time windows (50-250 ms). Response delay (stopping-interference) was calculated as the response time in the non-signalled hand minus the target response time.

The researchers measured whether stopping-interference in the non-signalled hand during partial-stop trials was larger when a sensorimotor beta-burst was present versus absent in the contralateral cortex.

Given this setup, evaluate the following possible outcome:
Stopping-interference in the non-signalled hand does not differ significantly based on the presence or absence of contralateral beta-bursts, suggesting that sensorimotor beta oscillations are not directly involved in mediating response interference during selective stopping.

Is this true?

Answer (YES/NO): YES